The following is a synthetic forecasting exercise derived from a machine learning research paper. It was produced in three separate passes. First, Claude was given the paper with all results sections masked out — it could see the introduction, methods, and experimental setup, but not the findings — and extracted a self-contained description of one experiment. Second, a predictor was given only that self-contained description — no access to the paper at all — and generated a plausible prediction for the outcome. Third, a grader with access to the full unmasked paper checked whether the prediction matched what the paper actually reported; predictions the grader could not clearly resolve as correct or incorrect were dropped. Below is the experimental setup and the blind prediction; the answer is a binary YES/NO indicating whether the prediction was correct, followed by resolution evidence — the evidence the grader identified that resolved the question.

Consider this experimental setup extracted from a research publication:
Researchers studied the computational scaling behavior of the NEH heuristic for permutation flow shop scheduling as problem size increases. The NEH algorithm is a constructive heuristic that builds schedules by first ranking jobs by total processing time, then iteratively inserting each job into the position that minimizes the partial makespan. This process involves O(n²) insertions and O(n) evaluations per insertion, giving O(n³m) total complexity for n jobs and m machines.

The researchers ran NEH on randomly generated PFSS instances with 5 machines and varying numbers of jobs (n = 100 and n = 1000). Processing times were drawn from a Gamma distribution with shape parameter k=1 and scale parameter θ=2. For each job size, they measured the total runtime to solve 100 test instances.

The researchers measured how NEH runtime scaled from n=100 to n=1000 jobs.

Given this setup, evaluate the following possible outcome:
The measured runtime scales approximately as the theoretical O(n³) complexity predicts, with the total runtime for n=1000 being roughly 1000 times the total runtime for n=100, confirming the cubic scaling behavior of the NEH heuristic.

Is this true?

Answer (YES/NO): YES